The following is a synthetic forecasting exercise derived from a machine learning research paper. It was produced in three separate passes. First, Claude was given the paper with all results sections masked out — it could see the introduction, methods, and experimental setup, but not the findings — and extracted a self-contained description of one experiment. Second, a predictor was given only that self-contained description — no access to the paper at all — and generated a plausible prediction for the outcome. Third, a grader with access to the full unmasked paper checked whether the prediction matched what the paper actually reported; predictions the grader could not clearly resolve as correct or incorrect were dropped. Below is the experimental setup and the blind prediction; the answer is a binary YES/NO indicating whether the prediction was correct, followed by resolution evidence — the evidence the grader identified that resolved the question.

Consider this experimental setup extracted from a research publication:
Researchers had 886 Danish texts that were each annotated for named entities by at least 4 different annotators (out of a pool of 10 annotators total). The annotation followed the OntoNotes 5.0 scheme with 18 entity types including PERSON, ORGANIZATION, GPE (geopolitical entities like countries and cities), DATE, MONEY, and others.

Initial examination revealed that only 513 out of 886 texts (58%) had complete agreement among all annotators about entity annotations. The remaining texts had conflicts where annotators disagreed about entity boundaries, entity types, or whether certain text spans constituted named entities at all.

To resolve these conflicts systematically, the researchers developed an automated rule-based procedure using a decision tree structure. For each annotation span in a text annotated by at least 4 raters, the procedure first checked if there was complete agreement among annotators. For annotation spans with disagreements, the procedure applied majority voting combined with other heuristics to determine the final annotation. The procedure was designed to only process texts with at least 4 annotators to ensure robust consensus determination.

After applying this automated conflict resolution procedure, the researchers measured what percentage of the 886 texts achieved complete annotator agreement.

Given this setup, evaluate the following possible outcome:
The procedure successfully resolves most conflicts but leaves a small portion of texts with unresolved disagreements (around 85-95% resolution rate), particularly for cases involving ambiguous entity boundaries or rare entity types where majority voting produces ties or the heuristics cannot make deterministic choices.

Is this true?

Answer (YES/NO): YES